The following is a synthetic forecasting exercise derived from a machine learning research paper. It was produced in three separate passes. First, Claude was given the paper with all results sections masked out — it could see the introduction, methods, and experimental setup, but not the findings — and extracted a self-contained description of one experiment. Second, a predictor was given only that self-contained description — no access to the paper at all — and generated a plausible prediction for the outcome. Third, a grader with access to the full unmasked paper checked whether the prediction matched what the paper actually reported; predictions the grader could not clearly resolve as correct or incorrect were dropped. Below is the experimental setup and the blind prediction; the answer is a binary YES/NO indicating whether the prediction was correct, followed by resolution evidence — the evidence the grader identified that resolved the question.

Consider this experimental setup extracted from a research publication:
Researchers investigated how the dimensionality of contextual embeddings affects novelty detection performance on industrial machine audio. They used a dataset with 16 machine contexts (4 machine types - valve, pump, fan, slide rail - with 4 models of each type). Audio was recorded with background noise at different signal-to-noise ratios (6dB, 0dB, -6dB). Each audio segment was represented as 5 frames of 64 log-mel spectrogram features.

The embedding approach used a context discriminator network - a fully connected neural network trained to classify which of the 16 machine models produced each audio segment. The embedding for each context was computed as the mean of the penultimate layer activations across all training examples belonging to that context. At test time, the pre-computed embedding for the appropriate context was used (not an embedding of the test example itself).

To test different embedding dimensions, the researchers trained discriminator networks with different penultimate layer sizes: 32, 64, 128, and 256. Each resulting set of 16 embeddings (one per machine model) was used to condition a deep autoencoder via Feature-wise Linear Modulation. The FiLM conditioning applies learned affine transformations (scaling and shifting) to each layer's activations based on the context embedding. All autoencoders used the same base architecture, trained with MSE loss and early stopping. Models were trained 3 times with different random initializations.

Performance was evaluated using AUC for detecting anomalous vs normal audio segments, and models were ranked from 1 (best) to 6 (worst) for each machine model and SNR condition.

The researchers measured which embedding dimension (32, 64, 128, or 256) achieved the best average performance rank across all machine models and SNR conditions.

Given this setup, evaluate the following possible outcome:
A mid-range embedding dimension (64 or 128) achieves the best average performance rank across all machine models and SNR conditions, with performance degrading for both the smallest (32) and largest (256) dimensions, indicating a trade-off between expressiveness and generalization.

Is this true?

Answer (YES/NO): YES